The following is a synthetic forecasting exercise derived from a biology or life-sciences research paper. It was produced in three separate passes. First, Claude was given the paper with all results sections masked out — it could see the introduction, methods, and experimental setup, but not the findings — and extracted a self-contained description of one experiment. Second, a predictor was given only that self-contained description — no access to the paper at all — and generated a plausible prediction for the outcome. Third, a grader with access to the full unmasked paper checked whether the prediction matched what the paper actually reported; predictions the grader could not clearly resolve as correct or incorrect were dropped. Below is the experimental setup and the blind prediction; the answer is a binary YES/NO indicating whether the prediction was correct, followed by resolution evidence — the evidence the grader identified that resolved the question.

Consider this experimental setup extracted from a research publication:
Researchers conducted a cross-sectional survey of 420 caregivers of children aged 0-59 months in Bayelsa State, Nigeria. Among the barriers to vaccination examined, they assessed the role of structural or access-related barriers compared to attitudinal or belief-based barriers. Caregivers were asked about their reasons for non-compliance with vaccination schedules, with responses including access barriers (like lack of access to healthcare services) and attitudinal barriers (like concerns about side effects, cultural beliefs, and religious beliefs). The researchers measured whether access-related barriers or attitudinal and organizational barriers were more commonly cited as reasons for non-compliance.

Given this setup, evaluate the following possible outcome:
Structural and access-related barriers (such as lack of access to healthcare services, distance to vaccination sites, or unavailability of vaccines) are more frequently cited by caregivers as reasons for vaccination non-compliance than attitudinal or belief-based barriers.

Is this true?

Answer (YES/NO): NO